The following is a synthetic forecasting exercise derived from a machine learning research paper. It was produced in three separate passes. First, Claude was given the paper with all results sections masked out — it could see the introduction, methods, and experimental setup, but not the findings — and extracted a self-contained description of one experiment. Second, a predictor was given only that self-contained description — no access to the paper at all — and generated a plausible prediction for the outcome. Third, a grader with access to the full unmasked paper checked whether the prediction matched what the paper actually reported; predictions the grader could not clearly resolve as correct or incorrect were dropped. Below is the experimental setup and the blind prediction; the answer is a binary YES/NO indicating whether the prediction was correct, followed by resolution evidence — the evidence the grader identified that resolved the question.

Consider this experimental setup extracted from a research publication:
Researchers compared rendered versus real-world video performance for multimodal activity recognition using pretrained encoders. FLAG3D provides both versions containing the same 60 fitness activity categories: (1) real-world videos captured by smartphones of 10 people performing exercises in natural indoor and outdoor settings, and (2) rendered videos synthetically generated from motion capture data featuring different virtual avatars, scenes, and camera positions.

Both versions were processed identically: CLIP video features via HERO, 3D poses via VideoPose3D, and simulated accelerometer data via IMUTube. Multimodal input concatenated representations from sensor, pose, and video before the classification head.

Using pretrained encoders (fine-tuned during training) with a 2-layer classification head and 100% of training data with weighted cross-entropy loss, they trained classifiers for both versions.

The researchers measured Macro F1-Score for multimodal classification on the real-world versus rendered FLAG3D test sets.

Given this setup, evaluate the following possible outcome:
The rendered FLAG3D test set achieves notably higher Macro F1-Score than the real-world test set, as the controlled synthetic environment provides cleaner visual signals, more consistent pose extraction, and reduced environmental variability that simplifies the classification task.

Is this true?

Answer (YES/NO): NO